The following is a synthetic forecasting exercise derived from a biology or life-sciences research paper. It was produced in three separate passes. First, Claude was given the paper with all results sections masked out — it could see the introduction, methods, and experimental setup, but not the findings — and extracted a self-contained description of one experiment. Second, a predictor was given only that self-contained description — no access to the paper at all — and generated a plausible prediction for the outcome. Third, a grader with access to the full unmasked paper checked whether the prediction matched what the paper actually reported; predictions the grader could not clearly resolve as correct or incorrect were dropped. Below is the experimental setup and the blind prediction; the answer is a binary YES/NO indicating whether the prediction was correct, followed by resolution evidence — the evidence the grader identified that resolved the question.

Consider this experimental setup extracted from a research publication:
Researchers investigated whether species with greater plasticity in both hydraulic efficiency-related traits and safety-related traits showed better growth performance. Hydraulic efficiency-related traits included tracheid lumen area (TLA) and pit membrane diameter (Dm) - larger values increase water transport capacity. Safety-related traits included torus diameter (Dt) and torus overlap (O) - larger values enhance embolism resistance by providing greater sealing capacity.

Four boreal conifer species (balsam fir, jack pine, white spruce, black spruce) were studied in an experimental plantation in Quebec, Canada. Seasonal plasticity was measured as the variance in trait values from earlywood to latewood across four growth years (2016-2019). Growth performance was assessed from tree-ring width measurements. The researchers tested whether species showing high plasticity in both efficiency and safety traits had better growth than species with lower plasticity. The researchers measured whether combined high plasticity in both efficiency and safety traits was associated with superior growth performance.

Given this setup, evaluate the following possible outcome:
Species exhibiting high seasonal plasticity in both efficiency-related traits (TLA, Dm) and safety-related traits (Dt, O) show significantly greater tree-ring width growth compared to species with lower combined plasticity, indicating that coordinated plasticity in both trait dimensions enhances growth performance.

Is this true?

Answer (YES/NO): NO